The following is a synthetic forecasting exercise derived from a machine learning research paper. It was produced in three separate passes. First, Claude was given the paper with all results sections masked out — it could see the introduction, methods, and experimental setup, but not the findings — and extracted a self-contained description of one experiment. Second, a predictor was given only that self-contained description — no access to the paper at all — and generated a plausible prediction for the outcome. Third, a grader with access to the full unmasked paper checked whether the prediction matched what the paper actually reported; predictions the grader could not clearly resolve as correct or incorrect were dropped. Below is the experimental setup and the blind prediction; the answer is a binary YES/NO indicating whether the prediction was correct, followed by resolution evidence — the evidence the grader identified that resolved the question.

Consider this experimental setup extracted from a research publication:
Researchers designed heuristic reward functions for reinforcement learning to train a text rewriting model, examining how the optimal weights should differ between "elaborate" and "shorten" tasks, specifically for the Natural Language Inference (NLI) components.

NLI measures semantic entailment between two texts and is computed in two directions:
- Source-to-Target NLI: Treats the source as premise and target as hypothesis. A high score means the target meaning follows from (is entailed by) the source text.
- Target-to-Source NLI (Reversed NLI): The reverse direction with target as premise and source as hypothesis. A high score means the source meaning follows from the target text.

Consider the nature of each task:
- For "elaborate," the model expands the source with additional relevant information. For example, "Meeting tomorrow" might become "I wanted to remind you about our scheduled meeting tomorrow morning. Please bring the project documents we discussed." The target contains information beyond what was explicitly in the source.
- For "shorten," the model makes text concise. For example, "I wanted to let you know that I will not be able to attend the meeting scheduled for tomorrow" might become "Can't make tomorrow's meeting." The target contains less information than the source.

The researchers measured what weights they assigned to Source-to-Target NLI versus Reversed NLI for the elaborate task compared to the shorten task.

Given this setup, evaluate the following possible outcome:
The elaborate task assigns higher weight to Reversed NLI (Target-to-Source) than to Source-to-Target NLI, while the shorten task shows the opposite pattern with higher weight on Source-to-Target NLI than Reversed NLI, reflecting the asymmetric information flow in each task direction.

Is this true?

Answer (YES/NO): YES